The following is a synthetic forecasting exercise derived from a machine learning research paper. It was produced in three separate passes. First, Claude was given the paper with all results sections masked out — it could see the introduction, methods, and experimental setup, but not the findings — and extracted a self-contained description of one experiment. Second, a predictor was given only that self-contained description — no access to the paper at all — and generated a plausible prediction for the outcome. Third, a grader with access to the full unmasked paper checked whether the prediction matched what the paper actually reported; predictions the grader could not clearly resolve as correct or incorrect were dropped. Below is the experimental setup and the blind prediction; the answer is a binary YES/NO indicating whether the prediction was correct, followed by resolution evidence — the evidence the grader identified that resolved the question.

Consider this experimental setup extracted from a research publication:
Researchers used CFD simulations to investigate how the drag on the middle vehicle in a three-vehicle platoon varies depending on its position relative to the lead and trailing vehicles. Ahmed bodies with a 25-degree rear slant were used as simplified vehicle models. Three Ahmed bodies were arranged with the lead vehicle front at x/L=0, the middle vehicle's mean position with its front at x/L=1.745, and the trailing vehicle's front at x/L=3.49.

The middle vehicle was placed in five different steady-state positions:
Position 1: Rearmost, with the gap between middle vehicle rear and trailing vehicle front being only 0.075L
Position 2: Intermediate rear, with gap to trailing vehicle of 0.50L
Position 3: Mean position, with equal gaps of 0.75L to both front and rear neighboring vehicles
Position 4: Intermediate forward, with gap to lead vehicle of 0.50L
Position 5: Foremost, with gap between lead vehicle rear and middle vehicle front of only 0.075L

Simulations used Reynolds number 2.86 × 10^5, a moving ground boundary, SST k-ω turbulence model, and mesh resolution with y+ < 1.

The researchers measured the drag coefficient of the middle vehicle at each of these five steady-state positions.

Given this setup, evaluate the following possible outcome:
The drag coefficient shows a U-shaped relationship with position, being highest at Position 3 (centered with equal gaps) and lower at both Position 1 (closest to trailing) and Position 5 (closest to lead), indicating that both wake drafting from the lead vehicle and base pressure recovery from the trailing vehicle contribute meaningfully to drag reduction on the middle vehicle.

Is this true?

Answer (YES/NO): NO